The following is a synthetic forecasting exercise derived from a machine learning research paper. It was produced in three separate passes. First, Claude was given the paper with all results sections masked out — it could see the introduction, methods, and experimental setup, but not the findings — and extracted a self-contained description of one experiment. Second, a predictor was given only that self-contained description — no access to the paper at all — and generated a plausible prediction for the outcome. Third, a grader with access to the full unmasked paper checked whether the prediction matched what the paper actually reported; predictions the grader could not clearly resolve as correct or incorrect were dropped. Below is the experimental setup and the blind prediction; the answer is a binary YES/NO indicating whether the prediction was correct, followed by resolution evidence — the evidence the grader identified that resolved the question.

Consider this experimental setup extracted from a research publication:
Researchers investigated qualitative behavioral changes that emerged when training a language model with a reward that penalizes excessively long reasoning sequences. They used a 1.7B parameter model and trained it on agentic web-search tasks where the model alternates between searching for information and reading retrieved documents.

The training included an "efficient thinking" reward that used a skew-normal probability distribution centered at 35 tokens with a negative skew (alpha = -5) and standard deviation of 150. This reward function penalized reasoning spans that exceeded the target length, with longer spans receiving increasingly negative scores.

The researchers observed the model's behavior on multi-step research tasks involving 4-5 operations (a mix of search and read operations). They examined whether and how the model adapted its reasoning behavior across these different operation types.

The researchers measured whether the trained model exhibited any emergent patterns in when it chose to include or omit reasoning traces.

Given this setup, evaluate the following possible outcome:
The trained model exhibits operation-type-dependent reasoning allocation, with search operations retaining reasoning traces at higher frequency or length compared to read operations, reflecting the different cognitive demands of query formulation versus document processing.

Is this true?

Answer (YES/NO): YES